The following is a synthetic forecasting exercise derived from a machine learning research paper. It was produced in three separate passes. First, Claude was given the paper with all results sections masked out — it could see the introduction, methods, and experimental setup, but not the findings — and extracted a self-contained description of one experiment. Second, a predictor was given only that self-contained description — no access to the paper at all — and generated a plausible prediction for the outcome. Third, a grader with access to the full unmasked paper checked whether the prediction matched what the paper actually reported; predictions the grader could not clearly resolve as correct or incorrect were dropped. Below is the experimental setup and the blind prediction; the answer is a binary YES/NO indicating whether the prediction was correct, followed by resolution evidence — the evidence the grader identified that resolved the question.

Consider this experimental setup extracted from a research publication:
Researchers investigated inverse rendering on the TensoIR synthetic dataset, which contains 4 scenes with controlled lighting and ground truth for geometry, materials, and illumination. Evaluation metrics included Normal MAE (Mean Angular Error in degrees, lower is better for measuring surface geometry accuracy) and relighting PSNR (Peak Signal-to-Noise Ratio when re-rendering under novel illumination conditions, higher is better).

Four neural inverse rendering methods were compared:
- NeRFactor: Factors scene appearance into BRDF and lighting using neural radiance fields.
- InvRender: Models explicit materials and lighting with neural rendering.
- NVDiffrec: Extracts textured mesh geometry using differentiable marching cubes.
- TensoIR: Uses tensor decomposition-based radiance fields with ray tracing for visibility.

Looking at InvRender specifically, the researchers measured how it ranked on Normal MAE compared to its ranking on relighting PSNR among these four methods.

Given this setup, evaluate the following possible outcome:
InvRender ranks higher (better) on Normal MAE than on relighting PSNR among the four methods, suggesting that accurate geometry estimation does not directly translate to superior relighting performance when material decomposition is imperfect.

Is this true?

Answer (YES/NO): NO